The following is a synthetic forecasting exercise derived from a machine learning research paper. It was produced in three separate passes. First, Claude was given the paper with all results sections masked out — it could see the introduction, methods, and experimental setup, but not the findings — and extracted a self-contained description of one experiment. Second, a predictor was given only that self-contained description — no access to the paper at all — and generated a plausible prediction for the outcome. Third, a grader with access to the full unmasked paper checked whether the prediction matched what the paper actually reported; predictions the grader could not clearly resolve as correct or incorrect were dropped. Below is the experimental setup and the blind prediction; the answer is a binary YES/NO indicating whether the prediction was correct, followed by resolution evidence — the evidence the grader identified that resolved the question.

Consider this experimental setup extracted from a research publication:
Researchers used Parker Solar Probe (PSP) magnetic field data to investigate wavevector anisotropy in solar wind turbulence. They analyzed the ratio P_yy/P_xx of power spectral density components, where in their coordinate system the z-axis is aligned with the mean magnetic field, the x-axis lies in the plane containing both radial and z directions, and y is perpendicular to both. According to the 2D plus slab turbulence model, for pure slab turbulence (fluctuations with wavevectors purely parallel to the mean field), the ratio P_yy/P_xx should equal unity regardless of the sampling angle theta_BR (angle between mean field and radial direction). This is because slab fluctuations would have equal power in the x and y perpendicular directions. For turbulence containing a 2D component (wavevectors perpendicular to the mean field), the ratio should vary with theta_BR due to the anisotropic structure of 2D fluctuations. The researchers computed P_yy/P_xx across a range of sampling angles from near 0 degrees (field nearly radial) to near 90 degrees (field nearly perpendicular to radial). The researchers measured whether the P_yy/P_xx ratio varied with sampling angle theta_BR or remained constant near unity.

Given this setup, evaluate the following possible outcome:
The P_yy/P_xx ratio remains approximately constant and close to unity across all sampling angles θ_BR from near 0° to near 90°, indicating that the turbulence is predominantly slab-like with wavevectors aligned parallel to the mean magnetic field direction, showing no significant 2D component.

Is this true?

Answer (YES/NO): NO